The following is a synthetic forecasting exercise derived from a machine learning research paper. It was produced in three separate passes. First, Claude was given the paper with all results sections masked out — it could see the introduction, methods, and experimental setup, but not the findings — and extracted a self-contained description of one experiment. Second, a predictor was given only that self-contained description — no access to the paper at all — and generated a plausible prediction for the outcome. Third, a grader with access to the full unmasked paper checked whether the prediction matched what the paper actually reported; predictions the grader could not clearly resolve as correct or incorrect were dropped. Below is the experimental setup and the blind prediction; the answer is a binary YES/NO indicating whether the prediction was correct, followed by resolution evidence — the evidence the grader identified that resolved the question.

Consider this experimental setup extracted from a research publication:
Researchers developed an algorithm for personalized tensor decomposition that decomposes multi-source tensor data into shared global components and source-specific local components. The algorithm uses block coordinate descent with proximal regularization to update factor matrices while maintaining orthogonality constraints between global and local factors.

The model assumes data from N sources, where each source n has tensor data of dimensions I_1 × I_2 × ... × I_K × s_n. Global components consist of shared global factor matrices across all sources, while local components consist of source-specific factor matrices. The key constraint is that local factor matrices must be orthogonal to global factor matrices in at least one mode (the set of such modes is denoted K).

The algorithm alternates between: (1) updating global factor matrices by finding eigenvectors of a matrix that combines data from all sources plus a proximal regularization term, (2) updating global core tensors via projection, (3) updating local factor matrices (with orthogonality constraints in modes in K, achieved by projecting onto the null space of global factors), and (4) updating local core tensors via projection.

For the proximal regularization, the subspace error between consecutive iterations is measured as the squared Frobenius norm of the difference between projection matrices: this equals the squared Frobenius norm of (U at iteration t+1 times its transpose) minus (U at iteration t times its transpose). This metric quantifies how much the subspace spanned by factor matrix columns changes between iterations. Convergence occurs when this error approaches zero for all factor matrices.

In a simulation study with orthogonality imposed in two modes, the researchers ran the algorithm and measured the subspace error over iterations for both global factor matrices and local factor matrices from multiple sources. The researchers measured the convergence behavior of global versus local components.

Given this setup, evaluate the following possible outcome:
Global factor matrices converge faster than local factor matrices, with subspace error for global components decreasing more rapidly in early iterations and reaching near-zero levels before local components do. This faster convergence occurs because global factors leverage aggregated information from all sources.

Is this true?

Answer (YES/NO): NO